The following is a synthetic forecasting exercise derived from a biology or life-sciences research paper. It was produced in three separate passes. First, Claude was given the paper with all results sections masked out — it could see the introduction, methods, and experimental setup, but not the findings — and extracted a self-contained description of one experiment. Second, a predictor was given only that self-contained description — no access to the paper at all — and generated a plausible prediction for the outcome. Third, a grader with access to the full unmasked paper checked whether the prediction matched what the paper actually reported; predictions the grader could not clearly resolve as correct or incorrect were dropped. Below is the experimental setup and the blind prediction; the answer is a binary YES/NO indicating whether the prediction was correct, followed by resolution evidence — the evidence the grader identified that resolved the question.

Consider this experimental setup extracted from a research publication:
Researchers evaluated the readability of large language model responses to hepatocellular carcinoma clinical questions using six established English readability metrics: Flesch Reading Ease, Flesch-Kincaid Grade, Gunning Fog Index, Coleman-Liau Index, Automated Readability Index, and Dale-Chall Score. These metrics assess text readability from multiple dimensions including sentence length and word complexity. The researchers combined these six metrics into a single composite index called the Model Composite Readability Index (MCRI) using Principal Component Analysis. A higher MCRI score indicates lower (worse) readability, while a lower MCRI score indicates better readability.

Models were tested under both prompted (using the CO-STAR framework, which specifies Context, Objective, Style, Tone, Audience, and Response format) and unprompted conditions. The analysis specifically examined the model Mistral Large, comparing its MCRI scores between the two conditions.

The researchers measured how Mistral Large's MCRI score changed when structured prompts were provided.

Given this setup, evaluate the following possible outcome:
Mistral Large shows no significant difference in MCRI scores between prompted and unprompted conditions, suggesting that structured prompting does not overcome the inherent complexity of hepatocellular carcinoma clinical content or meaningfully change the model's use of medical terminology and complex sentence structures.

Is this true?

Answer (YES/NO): NO